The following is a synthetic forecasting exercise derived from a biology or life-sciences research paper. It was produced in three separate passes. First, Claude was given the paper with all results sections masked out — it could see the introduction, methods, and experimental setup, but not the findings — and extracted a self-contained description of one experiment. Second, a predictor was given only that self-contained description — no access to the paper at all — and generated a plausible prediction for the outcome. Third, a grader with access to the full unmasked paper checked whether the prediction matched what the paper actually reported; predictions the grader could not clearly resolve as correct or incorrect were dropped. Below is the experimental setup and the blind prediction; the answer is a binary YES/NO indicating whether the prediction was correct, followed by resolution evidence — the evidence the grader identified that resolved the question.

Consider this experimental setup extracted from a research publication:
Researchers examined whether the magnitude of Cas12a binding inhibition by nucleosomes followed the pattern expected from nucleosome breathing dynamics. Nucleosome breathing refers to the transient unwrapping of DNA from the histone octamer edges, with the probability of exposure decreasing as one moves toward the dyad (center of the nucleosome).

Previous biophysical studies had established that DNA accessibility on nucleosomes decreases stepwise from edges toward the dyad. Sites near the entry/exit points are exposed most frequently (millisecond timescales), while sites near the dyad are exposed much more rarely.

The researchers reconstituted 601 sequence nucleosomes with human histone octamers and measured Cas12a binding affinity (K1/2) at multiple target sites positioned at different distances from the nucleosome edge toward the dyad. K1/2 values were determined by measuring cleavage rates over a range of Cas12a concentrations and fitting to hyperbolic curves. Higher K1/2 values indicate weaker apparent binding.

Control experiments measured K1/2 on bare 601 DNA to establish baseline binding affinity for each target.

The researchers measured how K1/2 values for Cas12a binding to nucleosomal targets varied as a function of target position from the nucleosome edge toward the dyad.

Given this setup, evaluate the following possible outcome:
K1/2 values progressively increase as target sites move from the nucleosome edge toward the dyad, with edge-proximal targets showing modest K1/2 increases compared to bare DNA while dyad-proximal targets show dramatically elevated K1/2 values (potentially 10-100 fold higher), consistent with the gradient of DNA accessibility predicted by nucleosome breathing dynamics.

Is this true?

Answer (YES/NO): YES